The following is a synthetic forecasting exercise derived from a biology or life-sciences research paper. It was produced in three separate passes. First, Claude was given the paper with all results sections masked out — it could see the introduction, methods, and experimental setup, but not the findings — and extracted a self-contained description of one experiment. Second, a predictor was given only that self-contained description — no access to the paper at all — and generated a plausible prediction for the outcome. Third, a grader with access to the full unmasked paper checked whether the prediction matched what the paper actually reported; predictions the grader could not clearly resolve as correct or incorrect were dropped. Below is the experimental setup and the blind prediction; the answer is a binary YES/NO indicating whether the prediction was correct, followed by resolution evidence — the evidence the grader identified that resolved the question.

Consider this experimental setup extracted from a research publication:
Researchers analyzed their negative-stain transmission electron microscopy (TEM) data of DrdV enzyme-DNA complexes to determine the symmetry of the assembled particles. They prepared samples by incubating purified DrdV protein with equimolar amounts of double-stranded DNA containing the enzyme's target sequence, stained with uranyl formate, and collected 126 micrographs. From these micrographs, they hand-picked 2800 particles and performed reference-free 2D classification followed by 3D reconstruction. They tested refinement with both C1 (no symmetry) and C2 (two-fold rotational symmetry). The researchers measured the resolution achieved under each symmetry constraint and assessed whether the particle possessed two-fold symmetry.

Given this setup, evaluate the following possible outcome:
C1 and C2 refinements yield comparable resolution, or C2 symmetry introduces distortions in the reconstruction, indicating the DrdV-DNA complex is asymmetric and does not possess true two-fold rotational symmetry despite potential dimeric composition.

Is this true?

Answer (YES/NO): NO